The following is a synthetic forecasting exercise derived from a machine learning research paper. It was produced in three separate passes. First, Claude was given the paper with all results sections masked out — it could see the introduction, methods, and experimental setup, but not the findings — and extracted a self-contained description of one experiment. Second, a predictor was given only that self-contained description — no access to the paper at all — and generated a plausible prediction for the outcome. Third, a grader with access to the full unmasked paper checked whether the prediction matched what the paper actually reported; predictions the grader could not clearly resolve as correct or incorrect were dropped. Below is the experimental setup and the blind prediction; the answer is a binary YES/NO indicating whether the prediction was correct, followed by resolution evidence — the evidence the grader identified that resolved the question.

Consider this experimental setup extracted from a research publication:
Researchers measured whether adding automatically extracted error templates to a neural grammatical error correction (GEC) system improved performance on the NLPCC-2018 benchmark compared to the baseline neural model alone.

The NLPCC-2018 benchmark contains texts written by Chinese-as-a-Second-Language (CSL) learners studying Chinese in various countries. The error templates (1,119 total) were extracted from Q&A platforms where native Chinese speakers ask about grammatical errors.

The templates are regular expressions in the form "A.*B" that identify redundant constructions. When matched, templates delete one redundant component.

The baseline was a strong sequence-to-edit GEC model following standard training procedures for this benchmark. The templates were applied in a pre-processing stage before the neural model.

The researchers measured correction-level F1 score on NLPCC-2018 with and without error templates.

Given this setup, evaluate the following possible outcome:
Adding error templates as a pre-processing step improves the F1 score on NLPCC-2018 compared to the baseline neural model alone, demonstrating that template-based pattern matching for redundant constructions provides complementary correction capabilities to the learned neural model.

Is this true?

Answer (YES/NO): NO